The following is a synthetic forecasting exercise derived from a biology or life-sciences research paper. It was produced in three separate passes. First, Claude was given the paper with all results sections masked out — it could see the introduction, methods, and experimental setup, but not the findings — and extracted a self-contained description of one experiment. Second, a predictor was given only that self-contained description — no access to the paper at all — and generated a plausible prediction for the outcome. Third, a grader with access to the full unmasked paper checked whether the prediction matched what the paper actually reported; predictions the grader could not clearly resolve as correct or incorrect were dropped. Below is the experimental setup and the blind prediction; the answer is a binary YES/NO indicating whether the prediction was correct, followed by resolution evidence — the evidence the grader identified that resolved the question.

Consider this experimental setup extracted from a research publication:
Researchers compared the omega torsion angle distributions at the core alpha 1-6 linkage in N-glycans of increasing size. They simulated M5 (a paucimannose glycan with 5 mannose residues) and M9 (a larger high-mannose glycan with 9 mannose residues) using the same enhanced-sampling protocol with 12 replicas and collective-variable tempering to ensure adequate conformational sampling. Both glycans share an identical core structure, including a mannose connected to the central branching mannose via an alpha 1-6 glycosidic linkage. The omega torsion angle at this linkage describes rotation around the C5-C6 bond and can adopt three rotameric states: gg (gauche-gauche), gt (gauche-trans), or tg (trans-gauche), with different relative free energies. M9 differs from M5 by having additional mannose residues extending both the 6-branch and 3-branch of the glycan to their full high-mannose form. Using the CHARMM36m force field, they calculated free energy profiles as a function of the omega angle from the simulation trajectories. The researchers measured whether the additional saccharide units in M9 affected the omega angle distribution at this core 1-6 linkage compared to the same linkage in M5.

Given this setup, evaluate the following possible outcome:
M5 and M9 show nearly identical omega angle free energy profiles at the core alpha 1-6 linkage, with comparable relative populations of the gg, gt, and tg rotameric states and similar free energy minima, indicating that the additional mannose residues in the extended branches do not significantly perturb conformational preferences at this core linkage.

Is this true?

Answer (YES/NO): YES